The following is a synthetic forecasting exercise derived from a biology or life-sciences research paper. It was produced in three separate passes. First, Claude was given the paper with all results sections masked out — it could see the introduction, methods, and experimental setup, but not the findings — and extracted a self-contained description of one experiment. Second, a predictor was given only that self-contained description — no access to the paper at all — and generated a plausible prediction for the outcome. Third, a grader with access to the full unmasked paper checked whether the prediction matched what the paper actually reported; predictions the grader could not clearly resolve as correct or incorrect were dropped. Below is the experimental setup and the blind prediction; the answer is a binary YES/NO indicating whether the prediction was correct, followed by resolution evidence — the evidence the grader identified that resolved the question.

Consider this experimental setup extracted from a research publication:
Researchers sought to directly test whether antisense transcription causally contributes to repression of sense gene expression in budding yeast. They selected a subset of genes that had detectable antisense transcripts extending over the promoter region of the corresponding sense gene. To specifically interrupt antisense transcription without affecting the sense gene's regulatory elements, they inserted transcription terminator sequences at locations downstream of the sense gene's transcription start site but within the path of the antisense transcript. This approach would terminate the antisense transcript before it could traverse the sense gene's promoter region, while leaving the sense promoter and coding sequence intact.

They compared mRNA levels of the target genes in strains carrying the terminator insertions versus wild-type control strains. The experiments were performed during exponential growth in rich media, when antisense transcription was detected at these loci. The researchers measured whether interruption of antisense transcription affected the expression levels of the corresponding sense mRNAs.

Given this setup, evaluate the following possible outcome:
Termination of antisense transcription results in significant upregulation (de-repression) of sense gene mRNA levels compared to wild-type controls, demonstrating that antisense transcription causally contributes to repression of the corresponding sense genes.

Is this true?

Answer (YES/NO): YES